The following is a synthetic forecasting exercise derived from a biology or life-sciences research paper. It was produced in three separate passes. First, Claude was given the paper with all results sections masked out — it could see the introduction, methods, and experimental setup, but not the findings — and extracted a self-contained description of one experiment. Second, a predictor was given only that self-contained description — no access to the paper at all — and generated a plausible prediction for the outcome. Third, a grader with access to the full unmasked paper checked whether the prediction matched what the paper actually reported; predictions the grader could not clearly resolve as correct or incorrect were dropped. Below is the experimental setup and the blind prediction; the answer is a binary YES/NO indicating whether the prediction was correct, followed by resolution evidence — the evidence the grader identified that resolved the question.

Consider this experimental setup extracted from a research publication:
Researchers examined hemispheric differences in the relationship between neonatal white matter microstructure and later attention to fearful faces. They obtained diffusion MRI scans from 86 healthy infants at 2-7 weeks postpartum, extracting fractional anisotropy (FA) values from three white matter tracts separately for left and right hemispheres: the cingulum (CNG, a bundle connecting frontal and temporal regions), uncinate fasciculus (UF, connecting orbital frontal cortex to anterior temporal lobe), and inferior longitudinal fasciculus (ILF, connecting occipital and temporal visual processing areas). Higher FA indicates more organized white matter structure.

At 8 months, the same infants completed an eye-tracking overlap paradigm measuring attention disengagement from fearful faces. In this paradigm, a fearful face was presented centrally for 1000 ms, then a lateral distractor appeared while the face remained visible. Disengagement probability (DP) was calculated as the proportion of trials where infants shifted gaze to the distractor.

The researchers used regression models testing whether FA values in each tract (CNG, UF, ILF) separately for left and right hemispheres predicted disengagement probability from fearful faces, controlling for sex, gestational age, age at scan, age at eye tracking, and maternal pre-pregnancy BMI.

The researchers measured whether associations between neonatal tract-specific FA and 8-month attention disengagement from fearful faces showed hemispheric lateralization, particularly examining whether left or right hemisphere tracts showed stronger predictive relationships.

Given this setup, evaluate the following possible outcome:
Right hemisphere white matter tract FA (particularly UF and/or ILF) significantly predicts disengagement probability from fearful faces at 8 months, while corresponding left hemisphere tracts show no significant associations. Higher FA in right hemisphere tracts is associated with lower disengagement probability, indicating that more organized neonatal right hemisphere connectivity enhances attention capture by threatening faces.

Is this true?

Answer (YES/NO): NO